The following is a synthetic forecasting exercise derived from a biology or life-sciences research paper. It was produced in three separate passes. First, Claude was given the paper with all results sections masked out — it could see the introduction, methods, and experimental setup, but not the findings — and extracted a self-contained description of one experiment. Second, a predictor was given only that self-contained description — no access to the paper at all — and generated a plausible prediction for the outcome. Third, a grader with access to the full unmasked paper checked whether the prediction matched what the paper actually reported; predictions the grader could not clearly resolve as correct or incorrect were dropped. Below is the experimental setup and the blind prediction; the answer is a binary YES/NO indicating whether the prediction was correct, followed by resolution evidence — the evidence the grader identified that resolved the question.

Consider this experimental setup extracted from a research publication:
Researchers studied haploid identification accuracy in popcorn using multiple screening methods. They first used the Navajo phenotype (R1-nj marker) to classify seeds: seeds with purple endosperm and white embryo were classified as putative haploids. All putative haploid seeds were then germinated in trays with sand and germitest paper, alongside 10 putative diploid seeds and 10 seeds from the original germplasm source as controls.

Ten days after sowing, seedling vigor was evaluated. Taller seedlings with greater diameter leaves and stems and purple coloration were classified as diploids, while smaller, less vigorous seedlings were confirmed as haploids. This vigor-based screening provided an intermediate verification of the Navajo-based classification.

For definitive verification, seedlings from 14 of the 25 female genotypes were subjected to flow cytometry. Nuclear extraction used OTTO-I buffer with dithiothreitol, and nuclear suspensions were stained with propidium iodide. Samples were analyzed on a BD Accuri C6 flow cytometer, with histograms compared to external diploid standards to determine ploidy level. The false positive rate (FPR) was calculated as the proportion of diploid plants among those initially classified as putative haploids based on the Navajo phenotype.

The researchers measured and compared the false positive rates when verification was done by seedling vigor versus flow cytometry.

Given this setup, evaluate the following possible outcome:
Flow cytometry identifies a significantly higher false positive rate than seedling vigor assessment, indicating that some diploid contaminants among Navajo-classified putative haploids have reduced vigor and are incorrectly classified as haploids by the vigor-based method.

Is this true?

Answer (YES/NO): YES